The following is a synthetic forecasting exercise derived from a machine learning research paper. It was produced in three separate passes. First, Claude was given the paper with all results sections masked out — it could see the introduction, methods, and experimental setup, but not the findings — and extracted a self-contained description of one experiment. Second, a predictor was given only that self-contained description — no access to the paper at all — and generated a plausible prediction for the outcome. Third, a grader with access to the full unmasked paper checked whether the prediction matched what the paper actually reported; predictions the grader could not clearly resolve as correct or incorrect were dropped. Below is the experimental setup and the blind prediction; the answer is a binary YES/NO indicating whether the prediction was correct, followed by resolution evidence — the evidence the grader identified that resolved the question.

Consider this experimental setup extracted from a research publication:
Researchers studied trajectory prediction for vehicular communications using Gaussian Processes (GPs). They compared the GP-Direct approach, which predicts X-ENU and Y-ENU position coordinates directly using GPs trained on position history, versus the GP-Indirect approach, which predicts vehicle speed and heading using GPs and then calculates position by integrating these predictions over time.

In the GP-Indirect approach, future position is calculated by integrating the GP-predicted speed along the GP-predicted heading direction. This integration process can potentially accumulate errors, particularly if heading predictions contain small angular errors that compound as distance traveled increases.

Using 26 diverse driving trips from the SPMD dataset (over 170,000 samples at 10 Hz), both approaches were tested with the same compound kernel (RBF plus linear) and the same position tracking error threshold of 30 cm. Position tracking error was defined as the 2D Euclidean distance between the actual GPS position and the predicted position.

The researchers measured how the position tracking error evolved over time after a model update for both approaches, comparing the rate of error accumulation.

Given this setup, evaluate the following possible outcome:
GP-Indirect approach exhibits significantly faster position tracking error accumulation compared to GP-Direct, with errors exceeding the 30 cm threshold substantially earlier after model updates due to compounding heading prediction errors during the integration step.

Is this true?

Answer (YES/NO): NO